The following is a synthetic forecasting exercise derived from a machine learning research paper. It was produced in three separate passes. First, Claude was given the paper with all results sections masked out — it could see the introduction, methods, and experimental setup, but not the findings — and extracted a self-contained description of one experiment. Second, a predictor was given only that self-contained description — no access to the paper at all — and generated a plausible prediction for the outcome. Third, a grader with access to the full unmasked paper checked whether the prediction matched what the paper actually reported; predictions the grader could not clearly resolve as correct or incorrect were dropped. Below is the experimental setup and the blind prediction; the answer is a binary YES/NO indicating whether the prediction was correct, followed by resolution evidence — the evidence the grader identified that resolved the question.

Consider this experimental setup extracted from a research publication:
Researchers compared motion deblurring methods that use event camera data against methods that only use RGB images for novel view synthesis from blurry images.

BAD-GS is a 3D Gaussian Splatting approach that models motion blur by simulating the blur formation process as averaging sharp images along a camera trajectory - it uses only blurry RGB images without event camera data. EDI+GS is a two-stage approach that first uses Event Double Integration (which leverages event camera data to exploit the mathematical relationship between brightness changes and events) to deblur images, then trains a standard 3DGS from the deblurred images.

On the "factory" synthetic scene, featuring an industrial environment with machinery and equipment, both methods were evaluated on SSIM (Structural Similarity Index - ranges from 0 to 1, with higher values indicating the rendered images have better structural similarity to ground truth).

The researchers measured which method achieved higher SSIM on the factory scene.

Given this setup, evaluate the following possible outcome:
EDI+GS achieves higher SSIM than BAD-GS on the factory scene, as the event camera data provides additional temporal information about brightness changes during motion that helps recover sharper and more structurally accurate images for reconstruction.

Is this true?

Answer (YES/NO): YES